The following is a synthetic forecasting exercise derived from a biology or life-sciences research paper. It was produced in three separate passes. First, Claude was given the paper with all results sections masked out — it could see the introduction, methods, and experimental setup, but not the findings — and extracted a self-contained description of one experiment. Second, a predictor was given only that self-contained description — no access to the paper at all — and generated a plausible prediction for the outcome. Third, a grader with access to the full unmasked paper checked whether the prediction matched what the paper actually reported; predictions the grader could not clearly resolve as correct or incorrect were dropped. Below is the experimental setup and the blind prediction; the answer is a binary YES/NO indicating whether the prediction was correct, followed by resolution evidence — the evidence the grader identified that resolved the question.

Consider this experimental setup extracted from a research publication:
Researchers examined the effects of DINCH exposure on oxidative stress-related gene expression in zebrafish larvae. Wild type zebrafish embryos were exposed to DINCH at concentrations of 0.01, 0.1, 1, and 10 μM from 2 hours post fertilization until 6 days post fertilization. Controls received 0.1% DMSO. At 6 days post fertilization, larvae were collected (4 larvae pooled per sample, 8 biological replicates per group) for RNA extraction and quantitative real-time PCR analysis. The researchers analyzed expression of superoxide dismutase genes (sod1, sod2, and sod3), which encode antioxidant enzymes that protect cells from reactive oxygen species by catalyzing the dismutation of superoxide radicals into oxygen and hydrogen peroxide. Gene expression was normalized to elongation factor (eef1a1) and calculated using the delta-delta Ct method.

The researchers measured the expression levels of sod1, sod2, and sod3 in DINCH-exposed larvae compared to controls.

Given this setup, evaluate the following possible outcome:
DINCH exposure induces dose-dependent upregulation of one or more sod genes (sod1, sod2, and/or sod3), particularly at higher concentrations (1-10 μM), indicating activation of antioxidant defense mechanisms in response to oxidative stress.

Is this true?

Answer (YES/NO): NO